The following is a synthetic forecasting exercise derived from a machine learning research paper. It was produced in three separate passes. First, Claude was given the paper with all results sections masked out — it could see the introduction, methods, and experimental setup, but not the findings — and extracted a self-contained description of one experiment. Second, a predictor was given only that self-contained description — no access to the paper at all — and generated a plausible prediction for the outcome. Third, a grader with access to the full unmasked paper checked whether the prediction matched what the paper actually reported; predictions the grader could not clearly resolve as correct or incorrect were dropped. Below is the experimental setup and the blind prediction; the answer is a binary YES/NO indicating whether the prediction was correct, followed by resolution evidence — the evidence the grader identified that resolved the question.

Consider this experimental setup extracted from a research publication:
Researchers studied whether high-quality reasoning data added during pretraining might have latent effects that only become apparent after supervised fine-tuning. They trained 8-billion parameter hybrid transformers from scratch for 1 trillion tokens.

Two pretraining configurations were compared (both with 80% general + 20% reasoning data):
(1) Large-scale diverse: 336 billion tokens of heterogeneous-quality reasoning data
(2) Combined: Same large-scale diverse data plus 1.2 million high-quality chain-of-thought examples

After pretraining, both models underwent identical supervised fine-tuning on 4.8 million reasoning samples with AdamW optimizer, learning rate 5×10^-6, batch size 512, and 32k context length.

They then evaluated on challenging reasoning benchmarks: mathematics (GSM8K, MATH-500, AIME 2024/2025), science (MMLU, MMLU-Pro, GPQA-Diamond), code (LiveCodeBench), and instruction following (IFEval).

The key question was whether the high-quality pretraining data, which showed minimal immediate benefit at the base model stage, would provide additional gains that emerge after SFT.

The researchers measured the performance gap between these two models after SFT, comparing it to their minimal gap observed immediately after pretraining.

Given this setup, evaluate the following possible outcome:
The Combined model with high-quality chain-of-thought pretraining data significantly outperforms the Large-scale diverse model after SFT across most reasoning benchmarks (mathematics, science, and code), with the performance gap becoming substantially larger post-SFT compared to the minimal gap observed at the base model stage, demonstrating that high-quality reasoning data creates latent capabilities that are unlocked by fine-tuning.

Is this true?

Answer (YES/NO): YES